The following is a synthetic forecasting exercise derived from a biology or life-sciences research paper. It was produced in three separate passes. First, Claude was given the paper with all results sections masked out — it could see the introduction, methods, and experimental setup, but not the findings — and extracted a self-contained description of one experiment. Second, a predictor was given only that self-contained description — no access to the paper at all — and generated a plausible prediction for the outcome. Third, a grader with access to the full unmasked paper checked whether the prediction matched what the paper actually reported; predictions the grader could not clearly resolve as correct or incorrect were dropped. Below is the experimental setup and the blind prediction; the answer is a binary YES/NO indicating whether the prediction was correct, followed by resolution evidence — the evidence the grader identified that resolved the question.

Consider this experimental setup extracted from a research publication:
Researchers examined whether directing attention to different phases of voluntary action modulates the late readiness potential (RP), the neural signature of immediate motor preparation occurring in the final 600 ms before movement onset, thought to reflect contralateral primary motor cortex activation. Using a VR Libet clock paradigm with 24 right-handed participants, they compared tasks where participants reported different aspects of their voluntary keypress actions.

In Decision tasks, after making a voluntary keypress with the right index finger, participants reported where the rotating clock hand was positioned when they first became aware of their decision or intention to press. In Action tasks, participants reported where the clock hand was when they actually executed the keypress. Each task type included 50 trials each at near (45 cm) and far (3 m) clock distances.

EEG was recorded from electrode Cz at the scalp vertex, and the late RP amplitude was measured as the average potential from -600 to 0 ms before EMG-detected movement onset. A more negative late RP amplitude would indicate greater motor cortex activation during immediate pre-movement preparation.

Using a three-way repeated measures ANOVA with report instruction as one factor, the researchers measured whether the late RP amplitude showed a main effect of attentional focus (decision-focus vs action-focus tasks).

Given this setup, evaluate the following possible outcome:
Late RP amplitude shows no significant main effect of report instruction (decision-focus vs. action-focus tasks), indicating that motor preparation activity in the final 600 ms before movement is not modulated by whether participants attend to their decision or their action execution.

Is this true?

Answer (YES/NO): YES